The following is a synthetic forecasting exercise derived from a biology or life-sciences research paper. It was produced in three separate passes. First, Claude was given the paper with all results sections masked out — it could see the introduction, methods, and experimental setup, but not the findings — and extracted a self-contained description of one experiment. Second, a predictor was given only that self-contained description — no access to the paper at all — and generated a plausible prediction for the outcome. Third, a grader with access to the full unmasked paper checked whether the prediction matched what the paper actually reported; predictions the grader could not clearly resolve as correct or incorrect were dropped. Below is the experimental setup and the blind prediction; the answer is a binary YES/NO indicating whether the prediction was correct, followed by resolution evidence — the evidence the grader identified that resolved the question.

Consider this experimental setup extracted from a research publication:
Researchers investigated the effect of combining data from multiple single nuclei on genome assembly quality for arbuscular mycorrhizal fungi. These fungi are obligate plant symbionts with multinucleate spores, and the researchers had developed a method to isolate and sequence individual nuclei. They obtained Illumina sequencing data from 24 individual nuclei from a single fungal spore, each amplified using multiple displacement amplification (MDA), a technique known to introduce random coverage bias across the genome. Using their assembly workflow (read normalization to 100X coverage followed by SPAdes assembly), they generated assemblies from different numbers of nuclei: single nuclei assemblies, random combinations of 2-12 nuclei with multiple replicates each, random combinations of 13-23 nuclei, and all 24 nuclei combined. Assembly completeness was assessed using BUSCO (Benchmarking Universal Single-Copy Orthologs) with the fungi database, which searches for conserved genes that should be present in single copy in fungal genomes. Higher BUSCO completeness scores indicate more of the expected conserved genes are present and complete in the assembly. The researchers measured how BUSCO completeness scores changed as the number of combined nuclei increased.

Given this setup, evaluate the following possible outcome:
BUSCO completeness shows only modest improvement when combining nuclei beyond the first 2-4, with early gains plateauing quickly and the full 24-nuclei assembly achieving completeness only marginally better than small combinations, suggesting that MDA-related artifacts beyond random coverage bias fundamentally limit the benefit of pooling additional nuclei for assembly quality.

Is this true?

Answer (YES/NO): NO